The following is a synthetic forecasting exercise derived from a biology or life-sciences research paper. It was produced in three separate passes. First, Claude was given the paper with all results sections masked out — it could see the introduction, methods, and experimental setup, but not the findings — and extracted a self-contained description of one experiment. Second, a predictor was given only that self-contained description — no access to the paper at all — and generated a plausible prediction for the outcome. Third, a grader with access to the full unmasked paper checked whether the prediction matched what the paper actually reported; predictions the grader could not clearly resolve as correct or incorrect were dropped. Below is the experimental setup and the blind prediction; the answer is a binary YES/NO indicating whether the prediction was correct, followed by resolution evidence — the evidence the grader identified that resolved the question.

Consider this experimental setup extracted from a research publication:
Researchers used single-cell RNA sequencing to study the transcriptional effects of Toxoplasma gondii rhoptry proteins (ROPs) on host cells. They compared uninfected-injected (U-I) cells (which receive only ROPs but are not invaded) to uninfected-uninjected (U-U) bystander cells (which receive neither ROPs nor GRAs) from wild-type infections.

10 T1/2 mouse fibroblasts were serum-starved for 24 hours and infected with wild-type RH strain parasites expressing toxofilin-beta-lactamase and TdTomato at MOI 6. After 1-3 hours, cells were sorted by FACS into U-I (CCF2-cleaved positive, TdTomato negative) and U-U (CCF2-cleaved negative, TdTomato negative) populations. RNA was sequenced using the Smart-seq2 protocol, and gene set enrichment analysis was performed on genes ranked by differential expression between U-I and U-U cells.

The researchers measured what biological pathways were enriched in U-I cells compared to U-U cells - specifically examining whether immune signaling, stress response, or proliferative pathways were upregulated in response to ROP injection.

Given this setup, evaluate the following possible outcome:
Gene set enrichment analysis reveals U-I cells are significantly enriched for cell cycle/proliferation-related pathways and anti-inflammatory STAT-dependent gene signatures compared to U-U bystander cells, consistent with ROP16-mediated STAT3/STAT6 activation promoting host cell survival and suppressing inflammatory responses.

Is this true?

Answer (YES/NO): NO